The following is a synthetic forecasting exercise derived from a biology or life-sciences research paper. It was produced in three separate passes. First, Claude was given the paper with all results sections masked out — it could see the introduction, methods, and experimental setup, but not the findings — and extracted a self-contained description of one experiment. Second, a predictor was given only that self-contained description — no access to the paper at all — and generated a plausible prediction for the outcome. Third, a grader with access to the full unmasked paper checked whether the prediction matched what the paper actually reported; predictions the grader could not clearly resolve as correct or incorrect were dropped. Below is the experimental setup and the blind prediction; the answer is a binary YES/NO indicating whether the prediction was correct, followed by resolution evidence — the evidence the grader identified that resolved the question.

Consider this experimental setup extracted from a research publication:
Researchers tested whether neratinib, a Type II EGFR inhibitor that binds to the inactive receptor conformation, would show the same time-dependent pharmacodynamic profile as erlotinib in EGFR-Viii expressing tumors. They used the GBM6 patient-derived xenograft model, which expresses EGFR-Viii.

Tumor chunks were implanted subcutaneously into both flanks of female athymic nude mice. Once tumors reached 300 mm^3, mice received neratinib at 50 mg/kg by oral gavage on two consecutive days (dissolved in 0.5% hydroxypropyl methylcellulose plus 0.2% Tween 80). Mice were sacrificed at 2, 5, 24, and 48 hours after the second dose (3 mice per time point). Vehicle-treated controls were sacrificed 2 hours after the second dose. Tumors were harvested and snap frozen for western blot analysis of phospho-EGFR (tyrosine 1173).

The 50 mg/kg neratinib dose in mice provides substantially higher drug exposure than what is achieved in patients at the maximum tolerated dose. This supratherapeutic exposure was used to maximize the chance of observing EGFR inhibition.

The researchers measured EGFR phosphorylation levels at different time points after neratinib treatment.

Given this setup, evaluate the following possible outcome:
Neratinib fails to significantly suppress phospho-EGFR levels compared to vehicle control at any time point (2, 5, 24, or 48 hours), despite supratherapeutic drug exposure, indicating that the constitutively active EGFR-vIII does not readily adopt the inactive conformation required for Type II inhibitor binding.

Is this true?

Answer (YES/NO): NO